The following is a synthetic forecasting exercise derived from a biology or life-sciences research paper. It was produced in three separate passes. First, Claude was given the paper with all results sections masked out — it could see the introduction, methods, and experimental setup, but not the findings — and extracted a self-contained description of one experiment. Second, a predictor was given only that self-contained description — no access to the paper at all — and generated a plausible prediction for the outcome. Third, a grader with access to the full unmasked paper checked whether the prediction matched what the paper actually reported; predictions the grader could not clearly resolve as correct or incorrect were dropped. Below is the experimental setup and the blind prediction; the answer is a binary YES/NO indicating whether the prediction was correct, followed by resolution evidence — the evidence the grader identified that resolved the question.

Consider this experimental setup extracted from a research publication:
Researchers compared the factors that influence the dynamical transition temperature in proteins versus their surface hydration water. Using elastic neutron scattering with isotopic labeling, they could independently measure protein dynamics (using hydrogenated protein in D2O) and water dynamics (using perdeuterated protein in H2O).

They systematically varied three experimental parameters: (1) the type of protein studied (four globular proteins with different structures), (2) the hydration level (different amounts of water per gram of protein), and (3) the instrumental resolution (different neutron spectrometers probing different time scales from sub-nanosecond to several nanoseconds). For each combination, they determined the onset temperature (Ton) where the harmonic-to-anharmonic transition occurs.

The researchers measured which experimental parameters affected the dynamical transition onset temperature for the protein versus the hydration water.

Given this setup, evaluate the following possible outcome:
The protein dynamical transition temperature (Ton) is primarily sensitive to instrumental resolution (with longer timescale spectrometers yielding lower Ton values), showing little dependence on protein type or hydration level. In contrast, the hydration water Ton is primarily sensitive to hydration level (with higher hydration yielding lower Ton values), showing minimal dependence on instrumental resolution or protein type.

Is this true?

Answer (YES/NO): NO